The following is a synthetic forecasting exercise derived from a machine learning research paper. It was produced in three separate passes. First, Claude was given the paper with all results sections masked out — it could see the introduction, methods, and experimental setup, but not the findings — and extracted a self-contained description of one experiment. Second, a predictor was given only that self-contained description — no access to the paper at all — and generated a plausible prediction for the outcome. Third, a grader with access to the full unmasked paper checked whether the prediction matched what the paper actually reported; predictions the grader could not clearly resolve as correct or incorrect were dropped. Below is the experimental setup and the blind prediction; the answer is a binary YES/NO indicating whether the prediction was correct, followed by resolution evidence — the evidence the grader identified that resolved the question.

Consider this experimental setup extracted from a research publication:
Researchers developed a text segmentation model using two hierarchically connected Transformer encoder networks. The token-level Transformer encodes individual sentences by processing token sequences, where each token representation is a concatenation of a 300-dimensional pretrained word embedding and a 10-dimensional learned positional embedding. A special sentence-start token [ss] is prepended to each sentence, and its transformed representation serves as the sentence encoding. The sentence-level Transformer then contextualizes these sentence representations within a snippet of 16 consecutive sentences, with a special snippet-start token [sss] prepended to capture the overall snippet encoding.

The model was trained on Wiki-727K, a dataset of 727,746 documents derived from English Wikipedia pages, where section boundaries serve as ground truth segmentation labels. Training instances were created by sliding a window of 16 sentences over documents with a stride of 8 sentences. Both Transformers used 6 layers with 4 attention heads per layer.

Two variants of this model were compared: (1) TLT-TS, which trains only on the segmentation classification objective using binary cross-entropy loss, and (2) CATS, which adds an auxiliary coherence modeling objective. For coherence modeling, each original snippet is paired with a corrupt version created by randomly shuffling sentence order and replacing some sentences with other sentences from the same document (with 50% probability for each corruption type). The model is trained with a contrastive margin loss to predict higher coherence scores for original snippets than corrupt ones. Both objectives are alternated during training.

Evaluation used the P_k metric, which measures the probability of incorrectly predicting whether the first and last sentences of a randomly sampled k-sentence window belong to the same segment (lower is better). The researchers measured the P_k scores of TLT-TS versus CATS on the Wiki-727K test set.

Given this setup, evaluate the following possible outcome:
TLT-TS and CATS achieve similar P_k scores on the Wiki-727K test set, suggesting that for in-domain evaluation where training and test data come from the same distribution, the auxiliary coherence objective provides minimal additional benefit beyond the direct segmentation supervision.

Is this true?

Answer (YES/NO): NO